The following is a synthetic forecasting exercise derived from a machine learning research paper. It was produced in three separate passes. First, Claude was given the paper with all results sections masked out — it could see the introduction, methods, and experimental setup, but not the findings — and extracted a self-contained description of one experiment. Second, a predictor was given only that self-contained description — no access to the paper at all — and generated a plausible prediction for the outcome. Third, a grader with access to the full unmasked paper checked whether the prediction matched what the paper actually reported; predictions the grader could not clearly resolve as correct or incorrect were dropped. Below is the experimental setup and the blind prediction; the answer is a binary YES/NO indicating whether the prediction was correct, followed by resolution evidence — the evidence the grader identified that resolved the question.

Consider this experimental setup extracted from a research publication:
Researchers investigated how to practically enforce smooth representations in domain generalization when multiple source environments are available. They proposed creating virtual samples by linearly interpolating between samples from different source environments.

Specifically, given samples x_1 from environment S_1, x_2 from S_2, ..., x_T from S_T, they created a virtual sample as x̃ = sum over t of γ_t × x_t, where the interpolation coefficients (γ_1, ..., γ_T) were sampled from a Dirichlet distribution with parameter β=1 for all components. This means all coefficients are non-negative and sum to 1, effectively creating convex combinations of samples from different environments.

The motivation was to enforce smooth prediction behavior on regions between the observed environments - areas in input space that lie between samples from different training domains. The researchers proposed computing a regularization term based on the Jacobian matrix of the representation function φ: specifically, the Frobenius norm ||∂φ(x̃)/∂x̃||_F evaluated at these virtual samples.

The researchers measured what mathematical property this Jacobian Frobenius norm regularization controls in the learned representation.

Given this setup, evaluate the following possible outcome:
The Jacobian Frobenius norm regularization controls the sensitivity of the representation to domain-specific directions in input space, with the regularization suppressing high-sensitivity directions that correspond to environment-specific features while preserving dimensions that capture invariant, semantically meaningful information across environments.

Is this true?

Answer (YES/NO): NO